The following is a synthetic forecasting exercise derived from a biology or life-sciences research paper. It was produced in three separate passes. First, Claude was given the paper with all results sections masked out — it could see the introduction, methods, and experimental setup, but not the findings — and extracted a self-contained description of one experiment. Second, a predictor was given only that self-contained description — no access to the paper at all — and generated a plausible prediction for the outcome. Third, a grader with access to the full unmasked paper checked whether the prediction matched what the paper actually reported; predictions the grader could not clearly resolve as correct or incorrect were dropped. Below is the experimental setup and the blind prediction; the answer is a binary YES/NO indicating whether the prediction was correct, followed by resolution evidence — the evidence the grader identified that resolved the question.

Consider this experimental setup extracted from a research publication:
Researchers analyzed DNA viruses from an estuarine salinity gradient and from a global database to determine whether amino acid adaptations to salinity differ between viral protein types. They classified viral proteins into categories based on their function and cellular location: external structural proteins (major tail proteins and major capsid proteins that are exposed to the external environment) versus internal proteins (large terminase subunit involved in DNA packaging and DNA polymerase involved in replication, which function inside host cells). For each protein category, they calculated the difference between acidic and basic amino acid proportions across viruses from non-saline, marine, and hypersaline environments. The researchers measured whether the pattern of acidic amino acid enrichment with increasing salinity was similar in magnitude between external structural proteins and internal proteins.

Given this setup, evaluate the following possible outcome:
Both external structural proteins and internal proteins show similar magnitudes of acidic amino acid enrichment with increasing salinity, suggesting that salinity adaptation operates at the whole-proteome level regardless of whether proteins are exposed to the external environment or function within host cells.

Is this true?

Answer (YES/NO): NO